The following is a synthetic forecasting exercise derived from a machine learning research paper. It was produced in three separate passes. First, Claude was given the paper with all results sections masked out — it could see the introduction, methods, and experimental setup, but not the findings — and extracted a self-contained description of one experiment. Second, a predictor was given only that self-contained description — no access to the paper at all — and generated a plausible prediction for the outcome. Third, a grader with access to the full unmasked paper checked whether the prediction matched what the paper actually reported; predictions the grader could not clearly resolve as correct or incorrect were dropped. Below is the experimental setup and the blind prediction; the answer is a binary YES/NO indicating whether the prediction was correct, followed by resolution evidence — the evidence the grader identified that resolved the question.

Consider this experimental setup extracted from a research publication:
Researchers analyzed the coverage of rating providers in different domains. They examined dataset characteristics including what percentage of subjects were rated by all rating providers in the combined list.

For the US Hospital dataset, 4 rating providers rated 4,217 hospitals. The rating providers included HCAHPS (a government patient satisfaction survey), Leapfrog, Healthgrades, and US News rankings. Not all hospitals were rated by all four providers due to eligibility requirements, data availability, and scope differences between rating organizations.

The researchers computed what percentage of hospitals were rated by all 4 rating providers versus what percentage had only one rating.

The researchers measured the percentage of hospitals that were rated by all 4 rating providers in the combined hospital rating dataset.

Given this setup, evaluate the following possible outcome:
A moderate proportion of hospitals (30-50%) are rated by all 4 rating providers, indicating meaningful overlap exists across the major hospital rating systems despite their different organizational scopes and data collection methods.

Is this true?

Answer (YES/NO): YES